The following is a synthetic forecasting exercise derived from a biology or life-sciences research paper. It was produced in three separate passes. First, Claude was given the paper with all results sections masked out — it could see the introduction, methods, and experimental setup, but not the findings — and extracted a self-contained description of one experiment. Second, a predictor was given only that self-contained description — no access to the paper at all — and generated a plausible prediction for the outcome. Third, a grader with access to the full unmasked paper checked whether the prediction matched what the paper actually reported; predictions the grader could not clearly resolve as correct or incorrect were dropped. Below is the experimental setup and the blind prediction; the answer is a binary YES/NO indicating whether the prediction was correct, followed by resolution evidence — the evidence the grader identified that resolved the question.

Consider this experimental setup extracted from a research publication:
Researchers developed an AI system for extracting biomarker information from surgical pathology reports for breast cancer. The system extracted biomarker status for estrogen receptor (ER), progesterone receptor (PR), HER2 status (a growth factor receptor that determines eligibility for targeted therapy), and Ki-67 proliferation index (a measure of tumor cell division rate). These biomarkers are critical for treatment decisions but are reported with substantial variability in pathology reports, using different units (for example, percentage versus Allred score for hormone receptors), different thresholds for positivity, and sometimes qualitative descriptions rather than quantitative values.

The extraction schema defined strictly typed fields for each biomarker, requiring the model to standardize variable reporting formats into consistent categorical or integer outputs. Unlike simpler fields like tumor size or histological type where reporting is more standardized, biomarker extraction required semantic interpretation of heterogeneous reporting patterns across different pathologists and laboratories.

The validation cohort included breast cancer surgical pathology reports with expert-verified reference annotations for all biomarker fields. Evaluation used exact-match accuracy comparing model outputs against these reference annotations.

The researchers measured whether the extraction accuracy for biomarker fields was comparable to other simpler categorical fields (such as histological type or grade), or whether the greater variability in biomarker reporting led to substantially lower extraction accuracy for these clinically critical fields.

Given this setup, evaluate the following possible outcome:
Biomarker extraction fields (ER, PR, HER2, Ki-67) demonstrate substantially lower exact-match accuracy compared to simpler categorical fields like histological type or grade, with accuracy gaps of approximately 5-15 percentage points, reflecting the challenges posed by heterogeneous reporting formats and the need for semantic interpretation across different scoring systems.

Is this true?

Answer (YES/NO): NO